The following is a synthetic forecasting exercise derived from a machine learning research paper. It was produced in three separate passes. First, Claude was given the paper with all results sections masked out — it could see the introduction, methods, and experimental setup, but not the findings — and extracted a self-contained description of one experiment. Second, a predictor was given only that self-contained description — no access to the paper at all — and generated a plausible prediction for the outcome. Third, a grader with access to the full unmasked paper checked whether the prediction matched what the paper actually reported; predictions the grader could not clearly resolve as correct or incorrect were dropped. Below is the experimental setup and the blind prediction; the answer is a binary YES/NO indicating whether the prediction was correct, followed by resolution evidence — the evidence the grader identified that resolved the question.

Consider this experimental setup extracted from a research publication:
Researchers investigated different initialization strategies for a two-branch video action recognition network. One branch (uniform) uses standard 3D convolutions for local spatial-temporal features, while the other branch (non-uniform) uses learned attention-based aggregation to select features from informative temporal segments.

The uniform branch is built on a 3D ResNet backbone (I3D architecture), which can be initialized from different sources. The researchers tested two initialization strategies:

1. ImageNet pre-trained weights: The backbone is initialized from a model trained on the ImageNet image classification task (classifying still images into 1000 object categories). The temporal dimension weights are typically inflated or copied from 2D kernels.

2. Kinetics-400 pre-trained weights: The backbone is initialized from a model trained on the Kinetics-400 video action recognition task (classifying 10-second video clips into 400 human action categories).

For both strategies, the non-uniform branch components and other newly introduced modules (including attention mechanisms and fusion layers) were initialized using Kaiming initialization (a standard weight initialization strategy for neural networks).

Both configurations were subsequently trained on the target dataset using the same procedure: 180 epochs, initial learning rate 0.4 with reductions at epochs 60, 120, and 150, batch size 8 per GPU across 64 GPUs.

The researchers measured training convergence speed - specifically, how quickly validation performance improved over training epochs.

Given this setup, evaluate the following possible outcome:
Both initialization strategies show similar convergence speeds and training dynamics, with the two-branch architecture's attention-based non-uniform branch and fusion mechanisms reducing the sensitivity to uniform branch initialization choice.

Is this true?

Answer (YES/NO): NO